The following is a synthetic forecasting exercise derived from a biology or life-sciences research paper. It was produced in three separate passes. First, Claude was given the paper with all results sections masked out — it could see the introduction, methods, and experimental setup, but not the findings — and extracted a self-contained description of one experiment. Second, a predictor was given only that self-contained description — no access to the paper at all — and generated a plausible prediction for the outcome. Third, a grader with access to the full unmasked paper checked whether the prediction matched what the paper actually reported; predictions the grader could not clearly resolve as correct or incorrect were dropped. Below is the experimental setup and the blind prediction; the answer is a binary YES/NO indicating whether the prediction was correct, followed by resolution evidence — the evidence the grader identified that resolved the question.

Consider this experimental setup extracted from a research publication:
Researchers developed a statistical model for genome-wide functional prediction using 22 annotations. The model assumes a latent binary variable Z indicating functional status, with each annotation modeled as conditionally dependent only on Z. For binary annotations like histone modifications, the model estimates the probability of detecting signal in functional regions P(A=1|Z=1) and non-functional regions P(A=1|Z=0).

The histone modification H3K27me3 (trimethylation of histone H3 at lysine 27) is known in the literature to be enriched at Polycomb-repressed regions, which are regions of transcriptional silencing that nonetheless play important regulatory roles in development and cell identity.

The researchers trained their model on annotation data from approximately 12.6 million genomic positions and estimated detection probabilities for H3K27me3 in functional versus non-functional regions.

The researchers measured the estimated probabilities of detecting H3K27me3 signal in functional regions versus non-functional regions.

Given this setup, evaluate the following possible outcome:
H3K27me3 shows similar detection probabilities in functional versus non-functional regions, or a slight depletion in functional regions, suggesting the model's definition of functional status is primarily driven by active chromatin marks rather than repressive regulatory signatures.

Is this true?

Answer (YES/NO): YES